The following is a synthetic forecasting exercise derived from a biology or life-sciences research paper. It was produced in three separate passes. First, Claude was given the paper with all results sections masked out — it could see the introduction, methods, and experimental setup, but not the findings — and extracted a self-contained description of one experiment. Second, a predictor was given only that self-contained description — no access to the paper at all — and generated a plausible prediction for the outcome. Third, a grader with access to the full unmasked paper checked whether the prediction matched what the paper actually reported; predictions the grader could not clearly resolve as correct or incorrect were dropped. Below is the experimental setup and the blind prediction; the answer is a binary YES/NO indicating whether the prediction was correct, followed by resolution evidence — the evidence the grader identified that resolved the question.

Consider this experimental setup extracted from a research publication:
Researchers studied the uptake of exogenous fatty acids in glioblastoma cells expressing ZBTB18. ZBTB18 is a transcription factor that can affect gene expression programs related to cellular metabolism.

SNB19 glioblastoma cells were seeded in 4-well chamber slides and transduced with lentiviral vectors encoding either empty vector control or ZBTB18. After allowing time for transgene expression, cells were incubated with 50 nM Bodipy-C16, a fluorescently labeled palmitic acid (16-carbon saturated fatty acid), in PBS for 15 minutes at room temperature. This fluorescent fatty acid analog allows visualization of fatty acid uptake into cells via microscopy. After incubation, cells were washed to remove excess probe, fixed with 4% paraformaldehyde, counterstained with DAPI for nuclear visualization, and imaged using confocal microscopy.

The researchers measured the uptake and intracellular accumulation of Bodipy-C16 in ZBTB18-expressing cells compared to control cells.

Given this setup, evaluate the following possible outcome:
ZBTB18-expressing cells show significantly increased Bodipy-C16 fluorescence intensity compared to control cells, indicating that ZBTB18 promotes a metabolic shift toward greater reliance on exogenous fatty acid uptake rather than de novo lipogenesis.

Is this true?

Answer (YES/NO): NO